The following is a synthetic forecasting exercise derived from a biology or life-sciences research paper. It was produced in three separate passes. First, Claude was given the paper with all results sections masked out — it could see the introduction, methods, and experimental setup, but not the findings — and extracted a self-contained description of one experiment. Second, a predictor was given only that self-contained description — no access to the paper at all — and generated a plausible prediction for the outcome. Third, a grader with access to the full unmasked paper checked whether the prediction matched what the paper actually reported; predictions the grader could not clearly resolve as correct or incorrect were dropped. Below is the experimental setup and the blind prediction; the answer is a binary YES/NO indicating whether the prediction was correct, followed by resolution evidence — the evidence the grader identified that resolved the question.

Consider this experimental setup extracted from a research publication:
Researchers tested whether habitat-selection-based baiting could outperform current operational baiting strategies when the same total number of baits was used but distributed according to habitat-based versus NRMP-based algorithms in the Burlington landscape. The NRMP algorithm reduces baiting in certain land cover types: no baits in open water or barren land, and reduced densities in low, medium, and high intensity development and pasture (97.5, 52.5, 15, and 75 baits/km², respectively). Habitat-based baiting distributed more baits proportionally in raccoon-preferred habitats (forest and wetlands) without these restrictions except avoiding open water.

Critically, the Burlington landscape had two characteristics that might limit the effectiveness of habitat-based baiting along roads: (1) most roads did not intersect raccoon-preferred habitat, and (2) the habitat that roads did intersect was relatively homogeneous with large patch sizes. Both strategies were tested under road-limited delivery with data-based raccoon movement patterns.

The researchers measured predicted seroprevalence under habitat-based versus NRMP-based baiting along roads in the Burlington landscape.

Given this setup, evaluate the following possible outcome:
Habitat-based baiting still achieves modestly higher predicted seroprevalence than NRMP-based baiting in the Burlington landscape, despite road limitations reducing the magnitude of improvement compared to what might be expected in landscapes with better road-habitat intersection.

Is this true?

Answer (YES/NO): NO